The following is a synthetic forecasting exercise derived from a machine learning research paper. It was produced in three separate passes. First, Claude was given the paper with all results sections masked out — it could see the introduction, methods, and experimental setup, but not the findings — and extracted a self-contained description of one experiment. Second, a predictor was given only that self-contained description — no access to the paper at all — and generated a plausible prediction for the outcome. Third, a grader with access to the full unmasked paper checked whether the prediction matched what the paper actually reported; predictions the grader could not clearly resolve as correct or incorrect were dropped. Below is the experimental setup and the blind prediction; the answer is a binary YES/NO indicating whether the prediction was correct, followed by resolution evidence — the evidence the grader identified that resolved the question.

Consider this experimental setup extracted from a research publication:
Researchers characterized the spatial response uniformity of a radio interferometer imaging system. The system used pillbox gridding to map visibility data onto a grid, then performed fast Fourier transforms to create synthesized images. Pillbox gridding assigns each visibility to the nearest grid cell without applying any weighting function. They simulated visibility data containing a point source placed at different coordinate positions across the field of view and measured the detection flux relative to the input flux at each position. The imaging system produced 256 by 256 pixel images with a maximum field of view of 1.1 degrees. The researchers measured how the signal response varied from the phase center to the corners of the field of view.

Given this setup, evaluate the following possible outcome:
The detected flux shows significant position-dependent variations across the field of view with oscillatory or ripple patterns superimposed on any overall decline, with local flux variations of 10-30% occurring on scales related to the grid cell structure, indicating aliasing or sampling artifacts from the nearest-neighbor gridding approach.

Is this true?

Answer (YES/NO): NO